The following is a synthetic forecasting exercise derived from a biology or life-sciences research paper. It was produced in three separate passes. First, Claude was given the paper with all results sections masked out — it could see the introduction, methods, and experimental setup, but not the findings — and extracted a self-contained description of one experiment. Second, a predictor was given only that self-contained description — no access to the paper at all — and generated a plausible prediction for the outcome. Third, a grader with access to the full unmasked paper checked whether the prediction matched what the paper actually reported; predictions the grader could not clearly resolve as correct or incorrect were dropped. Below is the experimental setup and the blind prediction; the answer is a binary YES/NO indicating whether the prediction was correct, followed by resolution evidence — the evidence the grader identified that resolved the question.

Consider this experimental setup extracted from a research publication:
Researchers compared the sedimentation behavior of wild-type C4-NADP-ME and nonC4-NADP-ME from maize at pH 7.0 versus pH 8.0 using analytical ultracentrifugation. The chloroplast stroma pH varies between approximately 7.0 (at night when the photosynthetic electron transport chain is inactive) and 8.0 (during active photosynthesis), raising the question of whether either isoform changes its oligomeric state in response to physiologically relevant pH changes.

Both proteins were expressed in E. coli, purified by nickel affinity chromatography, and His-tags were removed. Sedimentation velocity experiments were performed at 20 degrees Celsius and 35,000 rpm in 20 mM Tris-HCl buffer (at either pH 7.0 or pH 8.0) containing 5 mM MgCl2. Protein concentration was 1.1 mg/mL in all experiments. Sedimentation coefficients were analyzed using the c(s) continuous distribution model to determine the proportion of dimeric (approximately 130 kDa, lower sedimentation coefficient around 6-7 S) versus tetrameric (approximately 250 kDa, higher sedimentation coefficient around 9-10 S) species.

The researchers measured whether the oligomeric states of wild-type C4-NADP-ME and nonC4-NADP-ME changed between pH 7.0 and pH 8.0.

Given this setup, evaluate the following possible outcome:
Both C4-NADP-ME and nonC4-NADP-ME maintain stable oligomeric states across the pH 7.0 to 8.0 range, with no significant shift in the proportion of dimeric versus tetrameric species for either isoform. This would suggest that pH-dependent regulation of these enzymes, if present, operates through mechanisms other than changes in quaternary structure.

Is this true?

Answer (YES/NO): YES